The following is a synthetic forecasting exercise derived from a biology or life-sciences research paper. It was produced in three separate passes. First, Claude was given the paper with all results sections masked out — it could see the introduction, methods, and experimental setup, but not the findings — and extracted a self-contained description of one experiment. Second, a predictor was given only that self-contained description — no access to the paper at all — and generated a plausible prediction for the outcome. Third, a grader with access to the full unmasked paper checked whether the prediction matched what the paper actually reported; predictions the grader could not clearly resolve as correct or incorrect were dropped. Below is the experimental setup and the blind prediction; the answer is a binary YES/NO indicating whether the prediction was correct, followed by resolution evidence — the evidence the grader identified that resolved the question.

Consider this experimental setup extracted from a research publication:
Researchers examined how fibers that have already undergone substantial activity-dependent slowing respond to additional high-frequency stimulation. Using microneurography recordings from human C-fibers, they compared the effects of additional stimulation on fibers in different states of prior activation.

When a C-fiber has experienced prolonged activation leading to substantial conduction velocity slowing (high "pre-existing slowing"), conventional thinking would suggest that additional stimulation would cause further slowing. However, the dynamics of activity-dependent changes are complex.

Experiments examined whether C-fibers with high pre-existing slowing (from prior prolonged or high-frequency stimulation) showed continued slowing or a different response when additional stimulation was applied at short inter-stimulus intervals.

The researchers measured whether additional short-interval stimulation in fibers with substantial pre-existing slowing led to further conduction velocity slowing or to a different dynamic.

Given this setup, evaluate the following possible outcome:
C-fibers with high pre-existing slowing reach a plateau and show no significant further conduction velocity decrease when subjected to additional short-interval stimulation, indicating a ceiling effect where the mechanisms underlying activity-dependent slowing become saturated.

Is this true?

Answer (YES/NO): NO